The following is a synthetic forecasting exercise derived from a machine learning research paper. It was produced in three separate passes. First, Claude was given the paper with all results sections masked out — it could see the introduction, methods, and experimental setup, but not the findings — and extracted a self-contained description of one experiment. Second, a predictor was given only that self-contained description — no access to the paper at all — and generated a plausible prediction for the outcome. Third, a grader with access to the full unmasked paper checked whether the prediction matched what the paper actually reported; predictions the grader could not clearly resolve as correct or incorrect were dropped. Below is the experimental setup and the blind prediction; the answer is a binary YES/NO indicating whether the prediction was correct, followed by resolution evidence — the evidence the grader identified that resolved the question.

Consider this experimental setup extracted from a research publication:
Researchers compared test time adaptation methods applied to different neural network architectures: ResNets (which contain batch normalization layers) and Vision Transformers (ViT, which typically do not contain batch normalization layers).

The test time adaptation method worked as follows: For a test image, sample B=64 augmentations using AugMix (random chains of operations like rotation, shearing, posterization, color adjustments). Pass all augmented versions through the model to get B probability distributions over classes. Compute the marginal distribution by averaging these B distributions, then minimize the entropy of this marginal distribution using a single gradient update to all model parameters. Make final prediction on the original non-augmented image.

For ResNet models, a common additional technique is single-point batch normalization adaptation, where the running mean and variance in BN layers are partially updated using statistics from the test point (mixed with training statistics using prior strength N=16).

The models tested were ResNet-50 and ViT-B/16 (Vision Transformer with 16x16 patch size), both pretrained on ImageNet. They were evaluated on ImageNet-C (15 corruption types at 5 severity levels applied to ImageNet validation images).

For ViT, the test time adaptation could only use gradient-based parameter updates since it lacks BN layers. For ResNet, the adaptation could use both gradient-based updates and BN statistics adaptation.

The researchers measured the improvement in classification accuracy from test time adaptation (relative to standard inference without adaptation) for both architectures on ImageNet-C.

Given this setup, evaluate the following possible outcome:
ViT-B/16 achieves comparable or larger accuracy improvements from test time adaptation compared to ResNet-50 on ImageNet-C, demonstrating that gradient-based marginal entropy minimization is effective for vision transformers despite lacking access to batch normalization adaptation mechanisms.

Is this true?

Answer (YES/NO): NO